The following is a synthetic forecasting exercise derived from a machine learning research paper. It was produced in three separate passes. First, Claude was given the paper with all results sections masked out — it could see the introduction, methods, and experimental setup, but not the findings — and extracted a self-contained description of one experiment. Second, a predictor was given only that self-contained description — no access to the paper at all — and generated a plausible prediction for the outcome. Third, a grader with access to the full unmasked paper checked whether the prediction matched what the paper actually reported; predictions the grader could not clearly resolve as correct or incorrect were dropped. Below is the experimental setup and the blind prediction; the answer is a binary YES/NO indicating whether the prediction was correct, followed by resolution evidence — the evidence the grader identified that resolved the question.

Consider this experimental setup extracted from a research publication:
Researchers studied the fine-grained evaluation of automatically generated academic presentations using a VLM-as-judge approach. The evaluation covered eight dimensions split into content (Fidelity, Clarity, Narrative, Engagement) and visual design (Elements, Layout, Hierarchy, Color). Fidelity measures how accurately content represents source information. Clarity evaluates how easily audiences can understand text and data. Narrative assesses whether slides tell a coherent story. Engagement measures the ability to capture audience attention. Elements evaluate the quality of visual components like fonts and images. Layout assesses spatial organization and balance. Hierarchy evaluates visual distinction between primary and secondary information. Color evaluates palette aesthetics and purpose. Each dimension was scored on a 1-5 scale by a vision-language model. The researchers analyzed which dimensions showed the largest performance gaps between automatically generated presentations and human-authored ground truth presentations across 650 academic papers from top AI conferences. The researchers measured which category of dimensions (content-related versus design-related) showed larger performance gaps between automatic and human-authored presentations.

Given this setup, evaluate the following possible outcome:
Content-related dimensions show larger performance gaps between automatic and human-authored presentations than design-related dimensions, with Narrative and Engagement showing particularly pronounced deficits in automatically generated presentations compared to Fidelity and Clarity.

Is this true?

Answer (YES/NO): NO